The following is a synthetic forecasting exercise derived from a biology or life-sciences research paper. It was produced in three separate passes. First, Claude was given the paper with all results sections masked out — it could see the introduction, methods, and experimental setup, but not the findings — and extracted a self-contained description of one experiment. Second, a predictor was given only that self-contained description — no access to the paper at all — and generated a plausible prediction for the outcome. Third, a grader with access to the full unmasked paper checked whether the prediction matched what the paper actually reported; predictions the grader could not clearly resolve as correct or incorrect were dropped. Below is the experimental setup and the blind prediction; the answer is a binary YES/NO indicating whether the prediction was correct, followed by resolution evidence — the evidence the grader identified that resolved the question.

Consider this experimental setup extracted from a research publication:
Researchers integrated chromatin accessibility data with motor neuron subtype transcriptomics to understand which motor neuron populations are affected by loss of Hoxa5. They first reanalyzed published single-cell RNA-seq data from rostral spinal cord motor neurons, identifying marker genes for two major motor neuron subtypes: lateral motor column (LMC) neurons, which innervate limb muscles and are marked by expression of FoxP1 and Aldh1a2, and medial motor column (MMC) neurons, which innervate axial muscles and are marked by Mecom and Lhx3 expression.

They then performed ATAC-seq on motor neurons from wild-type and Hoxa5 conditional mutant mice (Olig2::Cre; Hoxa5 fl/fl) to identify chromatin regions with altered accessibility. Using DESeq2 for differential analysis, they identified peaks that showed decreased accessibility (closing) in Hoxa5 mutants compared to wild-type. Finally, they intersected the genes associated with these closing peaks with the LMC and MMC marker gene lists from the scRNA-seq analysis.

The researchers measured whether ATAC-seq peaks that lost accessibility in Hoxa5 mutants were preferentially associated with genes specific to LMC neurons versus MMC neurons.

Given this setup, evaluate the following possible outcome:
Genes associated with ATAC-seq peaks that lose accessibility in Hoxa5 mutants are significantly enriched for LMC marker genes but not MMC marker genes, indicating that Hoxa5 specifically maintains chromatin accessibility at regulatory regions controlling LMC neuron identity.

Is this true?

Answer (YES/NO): NO